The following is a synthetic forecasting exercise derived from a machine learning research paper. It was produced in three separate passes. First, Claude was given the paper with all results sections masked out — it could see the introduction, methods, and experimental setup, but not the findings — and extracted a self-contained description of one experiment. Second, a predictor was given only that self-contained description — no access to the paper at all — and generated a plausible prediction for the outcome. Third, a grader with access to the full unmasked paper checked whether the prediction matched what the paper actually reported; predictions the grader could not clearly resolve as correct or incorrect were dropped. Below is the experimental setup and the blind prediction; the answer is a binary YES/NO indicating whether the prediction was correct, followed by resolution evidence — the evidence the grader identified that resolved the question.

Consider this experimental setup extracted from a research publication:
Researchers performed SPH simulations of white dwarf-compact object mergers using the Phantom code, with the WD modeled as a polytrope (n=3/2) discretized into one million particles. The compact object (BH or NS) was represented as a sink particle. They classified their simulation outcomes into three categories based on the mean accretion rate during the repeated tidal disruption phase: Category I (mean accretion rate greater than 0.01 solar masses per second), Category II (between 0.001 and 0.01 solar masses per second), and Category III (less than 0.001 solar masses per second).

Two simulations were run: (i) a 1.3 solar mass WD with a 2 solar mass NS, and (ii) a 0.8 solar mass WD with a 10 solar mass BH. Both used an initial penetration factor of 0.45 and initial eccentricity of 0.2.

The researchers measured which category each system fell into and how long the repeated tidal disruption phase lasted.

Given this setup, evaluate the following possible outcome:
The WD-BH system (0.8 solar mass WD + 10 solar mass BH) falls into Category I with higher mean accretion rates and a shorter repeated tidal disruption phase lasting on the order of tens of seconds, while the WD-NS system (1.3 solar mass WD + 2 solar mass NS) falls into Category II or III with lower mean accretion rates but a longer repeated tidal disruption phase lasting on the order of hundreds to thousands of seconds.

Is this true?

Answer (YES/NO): NO